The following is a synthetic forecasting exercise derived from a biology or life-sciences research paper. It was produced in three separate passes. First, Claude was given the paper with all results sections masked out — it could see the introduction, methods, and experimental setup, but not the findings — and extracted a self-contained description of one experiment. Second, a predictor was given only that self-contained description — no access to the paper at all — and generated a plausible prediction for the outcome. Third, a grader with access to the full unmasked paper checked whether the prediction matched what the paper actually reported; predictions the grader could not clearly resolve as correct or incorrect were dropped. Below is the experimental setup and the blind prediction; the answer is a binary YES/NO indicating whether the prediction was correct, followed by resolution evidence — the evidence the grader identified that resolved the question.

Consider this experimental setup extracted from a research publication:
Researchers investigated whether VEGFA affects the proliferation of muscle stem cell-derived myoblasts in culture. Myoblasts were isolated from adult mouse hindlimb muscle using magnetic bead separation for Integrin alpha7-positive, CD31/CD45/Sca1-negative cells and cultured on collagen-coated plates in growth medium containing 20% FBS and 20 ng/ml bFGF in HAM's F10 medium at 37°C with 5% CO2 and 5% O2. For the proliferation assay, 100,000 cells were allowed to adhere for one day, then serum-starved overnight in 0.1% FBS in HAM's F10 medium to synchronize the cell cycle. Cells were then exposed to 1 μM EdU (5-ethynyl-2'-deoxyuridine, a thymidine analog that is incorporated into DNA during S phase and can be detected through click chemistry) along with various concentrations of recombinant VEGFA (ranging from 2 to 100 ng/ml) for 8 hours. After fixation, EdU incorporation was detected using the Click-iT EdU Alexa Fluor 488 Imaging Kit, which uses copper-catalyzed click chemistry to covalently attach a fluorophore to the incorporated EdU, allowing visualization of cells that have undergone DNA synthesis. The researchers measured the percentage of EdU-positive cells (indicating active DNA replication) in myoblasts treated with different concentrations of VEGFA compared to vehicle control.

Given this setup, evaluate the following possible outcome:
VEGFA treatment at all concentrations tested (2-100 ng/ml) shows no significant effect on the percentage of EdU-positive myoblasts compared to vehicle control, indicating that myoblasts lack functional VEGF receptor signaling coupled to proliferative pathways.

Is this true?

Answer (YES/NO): NO